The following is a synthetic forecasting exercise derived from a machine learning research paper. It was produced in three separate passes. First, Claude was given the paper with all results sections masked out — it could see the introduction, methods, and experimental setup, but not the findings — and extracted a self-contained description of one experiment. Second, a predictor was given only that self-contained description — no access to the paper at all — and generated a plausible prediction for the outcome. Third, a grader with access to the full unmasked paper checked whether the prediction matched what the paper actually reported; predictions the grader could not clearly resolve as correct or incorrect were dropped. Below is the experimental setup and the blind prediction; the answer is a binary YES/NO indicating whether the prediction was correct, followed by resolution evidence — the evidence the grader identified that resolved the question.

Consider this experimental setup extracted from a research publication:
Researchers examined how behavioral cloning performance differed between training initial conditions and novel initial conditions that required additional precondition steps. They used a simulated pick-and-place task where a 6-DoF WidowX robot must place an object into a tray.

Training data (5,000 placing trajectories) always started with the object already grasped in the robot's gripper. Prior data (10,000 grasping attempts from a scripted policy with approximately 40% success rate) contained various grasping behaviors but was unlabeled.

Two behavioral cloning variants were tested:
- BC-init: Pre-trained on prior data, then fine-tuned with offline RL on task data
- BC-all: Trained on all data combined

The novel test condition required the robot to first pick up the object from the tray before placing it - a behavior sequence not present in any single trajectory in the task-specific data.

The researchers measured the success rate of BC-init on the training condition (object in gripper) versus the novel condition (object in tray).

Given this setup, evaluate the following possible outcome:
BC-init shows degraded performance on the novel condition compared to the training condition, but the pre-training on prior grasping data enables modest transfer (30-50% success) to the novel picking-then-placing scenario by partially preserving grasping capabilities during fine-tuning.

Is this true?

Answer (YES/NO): NO